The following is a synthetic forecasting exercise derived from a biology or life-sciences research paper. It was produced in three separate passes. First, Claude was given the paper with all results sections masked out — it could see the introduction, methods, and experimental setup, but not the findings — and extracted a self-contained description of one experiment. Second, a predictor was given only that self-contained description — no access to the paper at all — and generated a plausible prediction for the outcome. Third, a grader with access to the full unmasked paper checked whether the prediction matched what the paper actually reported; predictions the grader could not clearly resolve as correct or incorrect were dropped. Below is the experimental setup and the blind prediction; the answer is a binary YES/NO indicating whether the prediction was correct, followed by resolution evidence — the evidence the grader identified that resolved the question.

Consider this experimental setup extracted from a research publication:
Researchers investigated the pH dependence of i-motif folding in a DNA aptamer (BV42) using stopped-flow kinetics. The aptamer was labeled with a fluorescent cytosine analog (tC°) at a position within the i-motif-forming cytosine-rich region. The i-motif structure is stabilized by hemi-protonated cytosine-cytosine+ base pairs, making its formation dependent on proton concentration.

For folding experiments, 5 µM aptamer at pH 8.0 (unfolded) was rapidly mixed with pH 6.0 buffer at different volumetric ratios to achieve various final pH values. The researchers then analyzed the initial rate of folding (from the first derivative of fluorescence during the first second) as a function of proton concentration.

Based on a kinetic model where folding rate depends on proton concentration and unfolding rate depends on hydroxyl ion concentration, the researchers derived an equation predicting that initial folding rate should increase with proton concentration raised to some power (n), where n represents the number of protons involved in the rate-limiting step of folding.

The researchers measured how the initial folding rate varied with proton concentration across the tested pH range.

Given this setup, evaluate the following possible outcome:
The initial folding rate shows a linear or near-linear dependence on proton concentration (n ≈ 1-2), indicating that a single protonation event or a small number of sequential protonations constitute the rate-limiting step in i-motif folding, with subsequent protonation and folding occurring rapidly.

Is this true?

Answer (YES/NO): NO